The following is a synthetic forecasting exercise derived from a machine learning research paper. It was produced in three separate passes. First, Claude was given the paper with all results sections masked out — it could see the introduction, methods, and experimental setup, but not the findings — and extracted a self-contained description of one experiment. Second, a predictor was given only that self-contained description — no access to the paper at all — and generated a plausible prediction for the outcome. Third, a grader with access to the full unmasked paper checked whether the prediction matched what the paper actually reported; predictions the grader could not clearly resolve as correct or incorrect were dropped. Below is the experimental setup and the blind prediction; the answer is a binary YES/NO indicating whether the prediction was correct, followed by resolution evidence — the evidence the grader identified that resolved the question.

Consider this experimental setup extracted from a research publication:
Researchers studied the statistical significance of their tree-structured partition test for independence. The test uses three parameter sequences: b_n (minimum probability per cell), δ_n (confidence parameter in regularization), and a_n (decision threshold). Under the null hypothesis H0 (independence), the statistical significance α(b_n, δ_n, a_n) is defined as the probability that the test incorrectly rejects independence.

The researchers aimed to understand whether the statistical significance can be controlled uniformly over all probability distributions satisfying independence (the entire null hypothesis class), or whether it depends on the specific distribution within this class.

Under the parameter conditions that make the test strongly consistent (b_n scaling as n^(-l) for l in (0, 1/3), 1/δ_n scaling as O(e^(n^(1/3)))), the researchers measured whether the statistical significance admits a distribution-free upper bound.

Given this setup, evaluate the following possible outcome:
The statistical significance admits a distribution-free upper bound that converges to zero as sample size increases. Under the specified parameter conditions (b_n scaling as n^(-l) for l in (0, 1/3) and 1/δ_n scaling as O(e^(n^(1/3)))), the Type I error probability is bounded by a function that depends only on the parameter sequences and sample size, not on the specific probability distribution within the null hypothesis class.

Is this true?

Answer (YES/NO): YES